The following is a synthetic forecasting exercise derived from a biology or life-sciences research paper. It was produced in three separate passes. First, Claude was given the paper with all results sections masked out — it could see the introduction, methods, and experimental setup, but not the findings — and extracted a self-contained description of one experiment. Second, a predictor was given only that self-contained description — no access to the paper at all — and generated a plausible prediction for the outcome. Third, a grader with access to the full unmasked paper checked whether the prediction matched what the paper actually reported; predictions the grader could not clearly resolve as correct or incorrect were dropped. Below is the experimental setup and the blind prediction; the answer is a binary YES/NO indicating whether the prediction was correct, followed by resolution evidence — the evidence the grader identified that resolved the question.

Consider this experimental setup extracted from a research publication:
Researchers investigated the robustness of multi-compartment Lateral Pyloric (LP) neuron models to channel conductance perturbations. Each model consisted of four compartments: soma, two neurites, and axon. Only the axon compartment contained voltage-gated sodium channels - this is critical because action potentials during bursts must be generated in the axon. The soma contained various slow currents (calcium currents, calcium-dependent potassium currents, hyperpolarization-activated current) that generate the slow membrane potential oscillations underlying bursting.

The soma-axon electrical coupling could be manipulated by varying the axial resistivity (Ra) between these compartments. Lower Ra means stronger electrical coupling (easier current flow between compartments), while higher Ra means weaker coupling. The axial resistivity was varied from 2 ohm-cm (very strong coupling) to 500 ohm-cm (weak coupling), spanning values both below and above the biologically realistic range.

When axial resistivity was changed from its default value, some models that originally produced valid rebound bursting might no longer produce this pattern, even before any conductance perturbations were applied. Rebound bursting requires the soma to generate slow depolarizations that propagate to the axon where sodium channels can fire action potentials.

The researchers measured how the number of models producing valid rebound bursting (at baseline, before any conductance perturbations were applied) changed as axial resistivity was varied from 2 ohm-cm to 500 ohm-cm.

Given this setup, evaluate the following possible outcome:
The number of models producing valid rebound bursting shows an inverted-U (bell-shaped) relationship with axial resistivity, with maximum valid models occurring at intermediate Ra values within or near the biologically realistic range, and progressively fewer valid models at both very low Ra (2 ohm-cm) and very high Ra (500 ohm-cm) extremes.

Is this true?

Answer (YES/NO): YES